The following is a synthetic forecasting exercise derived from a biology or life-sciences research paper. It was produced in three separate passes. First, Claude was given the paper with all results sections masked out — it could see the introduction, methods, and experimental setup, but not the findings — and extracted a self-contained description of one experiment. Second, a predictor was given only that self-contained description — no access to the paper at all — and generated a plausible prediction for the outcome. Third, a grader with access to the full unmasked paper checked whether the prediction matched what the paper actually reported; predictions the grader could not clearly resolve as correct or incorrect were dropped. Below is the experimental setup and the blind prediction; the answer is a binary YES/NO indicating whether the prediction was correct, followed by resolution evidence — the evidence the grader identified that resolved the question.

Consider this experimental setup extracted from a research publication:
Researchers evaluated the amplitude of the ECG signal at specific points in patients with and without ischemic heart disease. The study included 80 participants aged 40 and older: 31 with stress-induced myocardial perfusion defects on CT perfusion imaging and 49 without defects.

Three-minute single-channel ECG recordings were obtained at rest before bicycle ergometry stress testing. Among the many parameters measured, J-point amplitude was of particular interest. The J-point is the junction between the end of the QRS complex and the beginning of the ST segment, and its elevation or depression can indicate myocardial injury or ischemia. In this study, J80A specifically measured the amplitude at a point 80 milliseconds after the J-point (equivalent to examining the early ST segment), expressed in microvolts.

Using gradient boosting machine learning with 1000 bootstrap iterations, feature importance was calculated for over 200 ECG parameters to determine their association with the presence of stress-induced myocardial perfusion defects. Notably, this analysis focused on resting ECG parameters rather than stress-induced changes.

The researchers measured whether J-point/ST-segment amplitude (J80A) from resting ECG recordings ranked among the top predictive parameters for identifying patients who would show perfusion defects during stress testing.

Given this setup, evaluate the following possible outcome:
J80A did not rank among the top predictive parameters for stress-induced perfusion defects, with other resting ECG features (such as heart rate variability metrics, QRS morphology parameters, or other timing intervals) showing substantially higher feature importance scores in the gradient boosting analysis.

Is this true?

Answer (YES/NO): NO